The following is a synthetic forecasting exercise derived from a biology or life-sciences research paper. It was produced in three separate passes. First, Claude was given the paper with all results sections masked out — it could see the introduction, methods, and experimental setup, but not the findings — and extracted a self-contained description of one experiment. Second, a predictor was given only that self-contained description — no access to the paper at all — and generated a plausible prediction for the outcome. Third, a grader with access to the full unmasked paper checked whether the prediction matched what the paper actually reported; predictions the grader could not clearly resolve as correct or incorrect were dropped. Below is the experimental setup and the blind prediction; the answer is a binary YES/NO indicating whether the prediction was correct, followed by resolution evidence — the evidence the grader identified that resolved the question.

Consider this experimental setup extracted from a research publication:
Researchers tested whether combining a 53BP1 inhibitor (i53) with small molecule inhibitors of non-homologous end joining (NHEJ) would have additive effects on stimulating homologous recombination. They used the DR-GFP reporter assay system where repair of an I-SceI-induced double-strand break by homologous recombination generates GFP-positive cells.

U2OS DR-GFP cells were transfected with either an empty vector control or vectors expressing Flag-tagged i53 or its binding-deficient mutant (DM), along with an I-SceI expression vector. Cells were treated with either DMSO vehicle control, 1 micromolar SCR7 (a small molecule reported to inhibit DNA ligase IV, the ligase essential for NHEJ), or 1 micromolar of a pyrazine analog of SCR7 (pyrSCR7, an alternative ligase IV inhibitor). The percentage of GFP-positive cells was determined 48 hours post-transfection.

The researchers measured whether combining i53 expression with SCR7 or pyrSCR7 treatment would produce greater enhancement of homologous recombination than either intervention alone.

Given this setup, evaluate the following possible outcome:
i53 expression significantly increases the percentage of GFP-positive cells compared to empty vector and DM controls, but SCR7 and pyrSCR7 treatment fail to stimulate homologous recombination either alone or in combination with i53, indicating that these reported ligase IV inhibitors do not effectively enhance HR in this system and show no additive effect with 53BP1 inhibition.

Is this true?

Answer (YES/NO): YES